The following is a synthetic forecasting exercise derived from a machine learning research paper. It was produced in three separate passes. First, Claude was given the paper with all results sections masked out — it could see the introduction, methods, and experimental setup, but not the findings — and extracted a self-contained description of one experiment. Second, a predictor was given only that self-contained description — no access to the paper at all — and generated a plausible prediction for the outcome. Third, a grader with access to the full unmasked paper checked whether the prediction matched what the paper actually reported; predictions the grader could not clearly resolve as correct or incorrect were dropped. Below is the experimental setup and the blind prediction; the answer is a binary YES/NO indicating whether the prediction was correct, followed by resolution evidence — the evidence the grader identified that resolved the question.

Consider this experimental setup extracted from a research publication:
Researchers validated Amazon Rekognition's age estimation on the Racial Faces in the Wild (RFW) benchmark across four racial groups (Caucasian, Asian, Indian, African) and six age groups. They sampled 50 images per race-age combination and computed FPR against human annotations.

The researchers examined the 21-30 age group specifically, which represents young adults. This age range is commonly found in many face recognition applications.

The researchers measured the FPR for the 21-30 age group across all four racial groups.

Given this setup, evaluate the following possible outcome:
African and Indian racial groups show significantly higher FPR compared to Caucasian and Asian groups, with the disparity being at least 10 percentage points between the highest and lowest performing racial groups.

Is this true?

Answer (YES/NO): NO